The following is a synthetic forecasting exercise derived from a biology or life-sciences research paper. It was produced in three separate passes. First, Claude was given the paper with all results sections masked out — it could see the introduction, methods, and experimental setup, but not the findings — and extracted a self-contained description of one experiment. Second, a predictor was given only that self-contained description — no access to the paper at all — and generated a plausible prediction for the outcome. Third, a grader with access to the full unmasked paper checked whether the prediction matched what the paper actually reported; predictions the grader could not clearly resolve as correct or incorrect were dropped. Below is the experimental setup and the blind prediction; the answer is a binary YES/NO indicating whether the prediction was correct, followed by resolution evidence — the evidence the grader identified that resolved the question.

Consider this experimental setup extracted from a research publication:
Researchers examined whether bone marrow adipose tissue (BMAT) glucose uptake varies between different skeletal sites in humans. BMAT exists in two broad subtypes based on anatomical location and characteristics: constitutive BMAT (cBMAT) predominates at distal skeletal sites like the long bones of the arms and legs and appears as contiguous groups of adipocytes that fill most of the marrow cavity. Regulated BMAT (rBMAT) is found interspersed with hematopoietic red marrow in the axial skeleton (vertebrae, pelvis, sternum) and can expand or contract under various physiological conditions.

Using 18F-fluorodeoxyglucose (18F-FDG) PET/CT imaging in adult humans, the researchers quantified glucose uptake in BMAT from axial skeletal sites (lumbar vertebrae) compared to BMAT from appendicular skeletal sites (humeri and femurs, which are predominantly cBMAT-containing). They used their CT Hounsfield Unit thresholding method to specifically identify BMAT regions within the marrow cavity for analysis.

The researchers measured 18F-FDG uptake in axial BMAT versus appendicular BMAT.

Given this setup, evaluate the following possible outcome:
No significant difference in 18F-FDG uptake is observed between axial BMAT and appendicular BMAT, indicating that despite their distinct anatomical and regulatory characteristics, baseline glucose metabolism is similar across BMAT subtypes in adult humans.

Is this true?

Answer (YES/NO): NO